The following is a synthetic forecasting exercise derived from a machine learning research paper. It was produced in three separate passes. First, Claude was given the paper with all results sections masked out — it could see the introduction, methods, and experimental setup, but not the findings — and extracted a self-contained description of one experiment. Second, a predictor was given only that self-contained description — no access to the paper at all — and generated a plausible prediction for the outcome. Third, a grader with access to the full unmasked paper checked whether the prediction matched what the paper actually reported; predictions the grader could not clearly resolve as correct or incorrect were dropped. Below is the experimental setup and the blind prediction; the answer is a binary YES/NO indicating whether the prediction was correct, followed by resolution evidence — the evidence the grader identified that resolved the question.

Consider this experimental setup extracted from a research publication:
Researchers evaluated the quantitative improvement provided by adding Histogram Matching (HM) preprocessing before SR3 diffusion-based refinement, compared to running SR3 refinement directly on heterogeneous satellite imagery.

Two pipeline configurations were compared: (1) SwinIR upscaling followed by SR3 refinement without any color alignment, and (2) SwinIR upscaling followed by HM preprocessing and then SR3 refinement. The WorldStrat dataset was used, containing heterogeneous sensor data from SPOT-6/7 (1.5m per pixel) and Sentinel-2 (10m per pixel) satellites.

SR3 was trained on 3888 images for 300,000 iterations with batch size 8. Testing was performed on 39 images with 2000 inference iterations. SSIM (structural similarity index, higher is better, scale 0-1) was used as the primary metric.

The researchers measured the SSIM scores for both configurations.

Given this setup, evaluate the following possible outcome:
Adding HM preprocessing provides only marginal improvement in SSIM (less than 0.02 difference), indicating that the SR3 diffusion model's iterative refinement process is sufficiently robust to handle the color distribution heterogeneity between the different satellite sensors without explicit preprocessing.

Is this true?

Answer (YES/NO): NO